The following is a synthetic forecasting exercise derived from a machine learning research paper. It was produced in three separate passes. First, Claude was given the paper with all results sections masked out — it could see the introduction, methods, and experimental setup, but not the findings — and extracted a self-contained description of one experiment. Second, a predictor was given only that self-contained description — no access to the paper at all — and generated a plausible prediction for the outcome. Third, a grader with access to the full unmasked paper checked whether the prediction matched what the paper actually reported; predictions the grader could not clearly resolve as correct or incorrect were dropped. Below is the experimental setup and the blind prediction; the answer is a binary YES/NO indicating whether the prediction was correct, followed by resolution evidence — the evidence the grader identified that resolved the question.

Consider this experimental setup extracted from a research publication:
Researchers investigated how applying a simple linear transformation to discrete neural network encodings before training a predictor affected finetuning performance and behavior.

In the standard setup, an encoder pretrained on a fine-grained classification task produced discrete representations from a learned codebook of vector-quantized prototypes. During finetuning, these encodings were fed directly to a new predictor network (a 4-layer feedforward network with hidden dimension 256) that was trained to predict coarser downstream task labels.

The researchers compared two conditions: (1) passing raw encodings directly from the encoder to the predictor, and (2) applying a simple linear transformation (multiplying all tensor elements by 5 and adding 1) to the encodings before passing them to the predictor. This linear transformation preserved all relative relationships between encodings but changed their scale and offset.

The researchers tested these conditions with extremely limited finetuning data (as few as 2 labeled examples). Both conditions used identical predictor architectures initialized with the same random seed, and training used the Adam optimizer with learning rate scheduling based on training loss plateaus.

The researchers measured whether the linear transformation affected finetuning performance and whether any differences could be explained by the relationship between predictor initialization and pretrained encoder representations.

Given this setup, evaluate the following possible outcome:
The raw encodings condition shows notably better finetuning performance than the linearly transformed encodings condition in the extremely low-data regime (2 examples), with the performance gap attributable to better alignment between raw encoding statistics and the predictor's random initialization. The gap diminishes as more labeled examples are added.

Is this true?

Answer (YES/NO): NO